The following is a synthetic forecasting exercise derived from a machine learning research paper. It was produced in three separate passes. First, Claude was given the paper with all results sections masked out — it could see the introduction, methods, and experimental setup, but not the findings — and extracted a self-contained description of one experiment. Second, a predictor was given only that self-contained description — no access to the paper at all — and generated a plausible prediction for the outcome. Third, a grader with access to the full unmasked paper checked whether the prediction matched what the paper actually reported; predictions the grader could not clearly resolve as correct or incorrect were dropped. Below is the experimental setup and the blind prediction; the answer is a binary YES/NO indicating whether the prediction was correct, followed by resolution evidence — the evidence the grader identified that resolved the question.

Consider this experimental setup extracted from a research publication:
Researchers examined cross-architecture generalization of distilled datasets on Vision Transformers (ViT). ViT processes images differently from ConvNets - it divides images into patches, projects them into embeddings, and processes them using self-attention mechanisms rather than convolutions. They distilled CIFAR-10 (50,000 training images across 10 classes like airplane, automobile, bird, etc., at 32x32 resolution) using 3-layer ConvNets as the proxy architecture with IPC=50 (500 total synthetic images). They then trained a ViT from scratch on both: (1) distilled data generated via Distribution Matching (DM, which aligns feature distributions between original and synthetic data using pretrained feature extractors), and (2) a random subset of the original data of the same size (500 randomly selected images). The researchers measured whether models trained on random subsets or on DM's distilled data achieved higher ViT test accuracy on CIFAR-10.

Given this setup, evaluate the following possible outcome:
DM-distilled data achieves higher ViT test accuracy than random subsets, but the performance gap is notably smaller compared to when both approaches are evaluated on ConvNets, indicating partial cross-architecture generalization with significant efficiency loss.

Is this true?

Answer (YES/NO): NO